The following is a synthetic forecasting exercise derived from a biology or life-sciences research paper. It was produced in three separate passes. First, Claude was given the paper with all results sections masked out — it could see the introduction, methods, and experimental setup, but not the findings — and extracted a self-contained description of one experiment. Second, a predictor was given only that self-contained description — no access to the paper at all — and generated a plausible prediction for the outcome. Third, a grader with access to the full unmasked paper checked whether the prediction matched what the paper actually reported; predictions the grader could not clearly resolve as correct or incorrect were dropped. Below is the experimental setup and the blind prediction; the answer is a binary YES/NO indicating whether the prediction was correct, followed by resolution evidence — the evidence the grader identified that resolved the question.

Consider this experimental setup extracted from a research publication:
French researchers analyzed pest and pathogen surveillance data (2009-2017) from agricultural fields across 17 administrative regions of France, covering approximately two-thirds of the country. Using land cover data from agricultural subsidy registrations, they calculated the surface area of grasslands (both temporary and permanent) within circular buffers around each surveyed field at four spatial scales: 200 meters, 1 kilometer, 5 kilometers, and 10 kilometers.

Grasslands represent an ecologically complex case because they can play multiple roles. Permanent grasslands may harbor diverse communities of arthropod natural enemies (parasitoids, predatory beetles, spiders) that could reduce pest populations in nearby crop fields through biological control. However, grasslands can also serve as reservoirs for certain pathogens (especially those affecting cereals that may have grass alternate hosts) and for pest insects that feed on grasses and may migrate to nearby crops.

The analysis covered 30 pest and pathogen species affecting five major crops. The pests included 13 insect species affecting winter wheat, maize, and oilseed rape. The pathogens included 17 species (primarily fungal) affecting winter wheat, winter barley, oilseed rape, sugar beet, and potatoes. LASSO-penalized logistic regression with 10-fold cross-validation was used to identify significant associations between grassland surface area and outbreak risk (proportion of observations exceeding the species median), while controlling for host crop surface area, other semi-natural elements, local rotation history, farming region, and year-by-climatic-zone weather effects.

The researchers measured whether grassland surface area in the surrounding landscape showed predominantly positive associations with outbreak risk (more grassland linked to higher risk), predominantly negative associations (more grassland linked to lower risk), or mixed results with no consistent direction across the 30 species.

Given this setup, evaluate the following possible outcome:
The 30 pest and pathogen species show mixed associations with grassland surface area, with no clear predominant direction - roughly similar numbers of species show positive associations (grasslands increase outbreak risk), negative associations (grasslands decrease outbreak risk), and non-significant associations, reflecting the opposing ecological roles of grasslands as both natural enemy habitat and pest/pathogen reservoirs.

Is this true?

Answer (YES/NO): YES